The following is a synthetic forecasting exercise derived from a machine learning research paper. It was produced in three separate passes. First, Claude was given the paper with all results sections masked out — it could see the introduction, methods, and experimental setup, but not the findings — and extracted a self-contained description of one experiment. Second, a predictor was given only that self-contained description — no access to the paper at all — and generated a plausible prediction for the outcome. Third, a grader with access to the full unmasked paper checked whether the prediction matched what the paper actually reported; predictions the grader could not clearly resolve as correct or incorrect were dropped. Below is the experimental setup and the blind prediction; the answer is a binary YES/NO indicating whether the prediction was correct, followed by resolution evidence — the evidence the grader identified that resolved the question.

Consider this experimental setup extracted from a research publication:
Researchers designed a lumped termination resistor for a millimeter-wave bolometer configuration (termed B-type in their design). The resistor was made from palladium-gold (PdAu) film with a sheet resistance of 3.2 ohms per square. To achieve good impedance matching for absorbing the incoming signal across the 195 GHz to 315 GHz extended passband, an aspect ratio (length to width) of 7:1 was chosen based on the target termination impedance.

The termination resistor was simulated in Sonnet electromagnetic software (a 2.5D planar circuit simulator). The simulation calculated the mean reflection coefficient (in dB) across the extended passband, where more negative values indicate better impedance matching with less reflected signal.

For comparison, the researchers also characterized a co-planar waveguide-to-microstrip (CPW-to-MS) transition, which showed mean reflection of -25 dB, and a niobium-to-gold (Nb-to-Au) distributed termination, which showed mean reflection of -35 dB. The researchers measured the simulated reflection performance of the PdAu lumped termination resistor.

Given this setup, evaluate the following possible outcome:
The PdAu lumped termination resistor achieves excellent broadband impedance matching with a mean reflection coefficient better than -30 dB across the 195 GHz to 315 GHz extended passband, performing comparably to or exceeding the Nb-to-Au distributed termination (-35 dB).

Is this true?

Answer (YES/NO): NO